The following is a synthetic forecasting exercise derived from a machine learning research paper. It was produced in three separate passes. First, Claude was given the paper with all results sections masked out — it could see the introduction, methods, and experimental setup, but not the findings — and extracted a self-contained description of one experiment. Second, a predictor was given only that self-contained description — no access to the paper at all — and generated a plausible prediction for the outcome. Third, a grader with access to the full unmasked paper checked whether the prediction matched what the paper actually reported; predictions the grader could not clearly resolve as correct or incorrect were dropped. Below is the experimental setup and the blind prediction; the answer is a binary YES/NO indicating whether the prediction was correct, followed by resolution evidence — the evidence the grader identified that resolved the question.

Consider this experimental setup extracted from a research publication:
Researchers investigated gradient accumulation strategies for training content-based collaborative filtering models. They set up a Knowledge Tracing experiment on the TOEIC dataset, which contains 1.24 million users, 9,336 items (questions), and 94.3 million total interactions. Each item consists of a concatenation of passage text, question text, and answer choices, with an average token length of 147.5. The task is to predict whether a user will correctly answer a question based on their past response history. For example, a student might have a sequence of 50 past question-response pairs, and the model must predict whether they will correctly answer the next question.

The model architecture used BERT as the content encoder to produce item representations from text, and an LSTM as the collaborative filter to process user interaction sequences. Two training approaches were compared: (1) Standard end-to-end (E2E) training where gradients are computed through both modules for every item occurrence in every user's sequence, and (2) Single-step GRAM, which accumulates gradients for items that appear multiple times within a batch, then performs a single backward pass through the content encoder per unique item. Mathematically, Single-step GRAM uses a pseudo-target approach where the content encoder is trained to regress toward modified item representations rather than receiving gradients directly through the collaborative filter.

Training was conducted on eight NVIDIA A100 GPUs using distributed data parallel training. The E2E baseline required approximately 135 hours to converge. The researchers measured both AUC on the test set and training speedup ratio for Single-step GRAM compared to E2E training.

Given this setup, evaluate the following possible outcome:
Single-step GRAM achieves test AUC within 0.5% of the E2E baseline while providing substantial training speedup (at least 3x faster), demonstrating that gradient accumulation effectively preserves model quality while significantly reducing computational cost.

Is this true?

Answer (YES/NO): YES